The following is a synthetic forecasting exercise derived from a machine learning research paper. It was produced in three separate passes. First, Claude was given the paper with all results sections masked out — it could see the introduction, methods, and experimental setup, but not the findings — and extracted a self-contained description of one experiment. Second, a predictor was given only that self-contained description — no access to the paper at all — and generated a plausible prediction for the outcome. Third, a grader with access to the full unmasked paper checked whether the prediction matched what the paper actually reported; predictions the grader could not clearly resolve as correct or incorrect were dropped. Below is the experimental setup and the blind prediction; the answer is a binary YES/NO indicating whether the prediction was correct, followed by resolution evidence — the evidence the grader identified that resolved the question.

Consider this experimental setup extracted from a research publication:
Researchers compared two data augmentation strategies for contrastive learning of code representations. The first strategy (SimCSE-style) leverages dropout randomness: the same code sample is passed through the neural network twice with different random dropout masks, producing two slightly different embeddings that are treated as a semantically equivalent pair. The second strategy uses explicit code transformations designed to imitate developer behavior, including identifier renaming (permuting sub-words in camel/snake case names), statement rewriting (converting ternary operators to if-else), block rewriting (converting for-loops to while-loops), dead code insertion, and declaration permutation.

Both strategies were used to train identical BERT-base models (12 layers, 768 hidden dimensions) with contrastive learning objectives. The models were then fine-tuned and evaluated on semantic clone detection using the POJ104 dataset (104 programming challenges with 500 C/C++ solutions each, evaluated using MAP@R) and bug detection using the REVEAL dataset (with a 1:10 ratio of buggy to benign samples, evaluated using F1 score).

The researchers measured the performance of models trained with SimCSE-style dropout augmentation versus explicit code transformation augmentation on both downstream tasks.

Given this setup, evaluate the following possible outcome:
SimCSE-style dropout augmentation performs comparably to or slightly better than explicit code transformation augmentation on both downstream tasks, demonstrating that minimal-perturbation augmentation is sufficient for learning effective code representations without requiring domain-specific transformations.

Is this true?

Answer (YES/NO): NO